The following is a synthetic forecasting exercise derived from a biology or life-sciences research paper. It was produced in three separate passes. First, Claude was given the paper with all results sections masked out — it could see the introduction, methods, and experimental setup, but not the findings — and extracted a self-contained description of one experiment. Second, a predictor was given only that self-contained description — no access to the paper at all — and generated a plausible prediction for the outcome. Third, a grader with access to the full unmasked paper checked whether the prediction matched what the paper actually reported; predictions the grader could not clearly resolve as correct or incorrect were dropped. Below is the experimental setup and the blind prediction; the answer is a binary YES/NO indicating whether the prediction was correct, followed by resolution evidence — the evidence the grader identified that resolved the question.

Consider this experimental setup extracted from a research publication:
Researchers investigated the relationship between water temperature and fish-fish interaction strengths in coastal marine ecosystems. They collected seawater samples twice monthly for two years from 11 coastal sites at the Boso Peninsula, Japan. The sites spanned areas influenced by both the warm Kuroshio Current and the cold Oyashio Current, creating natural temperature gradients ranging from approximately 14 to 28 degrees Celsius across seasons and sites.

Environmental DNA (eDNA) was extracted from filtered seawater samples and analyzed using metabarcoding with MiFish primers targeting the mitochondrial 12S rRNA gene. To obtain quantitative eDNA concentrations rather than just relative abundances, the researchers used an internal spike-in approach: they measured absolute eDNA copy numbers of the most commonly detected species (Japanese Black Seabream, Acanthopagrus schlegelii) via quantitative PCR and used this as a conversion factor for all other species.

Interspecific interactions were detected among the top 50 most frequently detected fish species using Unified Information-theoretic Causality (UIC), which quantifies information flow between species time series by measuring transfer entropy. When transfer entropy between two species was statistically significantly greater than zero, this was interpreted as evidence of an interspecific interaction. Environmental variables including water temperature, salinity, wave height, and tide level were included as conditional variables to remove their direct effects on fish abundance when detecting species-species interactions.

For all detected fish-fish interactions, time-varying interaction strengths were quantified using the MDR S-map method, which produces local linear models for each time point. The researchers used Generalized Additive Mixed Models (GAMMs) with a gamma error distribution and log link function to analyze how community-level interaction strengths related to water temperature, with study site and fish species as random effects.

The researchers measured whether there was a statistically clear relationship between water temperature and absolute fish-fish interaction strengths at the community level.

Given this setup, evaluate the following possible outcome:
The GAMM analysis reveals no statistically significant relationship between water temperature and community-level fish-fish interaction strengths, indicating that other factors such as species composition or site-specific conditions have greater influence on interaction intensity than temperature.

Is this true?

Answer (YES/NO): NO